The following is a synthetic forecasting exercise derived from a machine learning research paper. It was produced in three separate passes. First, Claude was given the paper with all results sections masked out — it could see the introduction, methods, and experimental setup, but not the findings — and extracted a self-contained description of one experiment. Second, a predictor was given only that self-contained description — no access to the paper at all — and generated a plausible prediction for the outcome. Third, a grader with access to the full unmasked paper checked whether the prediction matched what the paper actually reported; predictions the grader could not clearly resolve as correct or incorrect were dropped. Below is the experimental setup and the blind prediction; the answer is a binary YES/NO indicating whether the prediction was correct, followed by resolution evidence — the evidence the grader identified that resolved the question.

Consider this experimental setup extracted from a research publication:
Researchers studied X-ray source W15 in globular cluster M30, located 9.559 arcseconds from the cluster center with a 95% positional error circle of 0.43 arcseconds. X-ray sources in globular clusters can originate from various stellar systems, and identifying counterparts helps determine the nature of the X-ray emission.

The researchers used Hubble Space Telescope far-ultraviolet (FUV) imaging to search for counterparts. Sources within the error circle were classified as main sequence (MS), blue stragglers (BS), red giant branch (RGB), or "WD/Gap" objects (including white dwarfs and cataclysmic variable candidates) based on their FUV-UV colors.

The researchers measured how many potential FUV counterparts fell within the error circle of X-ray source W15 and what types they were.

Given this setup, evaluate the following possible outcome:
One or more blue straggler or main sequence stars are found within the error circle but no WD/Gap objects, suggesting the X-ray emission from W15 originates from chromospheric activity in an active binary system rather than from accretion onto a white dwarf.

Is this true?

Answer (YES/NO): NO